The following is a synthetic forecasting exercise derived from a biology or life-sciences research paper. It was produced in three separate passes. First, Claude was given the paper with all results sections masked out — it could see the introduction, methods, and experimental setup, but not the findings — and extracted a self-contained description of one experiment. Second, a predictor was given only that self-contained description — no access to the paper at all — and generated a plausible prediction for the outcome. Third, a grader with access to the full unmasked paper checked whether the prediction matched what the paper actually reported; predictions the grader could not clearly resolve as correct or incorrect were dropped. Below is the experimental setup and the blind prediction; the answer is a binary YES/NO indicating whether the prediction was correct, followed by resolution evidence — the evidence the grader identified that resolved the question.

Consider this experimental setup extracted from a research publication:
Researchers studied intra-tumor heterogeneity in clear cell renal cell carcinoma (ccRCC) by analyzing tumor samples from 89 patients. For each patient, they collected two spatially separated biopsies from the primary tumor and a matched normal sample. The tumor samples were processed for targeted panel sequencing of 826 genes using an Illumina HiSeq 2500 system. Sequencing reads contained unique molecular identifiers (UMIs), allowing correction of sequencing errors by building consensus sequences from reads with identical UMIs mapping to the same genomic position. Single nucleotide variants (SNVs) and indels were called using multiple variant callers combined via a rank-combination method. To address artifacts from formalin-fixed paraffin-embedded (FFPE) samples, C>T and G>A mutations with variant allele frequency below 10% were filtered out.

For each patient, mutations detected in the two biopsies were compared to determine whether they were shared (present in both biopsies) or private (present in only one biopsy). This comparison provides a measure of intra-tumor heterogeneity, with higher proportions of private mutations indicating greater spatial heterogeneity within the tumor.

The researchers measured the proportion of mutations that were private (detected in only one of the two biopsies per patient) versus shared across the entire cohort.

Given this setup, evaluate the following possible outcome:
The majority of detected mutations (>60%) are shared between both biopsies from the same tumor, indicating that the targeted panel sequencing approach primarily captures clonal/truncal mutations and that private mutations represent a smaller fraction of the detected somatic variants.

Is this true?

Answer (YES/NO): NO